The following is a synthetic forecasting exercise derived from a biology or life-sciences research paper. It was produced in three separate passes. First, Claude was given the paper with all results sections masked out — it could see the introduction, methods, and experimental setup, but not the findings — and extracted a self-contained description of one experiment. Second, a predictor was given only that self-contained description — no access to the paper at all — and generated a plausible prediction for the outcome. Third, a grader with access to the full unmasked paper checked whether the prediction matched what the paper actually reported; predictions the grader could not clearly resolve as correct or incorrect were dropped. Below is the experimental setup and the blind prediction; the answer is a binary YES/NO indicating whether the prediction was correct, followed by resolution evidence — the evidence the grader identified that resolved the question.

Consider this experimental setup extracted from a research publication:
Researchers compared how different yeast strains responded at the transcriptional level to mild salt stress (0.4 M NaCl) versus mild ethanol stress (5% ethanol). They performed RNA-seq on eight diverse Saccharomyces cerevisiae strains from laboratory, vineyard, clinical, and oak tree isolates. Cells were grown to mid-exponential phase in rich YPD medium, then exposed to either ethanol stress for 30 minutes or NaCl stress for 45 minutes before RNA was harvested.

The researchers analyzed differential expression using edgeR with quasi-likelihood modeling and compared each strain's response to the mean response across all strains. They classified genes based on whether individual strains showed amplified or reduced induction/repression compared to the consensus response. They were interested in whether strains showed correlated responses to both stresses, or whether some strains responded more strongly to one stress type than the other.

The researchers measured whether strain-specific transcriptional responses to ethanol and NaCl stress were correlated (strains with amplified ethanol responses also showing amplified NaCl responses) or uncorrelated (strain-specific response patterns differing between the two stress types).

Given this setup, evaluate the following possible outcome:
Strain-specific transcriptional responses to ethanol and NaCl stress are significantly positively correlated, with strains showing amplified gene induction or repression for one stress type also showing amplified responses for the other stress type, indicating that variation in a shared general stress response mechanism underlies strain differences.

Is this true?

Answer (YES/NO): NO